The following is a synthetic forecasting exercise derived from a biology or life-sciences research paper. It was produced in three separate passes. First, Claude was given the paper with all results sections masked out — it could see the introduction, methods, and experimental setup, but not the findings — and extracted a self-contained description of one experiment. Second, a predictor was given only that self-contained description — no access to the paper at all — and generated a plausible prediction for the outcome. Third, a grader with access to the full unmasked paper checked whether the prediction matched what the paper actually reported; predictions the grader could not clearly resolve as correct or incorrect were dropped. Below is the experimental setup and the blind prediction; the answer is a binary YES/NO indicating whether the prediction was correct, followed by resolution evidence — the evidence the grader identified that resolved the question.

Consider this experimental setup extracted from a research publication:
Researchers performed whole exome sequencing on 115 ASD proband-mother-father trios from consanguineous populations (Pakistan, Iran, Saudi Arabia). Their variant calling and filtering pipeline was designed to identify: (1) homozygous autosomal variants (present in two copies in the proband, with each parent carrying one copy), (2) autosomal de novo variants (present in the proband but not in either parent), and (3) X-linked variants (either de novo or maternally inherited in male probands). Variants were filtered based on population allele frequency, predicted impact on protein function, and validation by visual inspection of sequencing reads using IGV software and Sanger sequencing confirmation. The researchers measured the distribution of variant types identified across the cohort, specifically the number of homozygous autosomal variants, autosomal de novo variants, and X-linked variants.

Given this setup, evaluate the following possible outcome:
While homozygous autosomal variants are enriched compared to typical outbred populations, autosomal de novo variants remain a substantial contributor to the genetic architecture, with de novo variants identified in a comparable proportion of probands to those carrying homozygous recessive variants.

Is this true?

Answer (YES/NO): NO